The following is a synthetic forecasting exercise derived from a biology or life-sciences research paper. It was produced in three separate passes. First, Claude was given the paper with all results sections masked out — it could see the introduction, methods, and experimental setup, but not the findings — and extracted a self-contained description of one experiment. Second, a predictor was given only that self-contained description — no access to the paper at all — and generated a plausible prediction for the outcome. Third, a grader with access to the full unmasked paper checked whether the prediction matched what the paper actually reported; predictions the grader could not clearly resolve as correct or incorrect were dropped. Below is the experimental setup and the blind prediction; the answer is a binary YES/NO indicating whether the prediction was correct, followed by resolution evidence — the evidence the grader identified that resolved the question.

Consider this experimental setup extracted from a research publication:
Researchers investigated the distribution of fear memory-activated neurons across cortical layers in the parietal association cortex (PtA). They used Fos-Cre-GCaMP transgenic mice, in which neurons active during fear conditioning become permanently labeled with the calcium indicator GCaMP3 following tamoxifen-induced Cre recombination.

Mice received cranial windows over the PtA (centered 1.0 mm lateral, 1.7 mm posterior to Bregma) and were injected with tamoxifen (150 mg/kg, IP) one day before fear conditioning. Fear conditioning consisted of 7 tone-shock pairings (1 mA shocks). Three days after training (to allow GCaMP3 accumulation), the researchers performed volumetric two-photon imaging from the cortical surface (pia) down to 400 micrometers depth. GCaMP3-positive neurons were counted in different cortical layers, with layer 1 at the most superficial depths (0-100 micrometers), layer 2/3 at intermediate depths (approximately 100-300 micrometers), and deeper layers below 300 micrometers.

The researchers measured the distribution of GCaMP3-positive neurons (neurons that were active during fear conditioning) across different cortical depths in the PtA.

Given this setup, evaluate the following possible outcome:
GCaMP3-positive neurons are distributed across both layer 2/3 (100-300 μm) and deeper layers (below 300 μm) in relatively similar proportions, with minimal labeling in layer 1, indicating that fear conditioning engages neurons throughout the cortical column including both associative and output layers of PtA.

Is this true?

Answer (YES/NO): NO